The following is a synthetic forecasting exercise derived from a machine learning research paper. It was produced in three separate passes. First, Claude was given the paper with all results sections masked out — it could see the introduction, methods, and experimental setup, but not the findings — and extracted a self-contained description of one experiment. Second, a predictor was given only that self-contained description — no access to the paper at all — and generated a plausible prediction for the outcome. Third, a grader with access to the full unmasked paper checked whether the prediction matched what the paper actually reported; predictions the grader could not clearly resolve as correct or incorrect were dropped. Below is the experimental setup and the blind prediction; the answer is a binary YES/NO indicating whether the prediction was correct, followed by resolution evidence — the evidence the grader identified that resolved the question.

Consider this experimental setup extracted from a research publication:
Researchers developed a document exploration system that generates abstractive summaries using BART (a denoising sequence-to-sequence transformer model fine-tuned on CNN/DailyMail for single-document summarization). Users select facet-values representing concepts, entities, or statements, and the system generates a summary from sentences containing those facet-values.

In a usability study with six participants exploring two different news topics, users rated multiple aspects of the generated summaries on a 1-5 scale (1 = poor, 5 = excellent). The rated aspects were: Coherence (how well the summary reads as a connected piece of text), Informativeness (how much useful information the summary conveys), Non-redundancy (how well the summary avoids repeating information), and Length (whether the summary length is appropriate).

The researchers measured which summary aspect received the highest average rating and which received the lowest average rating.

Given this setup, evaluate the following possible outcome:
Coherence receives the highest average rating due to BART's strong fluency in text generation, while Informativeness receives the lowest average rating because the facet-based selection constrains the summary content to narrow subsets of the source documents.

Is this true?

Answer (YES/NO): NO